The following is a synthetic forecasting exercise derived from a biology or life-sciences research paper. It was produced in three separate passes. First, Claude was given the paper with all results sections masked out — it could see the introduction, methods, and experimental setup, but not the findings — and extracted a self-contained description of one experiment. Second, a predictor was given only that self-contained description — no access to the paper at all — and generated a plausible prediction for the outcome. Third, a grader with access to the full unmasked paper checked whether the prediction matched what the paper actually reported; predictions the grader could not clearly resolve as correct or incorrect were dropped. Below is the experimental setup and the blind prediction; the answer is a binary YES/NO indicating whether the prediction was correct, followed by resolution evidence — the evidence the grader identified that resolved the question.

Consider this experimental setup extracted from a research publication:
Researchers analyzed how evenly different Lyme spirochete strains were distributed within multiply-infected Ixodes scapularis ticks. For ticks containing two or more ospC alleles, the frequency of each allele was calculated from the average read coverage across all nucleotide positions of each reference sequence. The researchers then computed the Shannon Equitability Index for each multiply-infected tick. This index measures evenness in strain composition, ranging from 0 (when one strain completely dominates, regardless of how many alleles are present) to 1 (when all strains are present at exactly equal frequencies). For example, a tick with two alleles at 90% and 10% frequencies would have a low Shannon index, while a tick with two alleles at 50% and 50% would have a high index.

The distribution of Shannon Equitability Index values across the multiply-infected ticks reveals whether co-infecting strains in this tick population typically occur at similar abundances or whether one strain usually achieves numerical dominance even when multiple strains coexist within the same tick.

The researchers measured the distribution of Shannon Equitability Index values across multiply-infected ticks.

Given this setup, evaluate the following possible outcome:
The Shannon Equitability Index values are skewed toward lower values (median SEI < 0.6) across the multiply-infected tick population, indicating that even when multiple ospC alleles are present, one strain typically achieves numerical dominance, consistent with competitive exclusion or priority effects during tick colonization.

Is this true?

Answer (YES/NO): YES